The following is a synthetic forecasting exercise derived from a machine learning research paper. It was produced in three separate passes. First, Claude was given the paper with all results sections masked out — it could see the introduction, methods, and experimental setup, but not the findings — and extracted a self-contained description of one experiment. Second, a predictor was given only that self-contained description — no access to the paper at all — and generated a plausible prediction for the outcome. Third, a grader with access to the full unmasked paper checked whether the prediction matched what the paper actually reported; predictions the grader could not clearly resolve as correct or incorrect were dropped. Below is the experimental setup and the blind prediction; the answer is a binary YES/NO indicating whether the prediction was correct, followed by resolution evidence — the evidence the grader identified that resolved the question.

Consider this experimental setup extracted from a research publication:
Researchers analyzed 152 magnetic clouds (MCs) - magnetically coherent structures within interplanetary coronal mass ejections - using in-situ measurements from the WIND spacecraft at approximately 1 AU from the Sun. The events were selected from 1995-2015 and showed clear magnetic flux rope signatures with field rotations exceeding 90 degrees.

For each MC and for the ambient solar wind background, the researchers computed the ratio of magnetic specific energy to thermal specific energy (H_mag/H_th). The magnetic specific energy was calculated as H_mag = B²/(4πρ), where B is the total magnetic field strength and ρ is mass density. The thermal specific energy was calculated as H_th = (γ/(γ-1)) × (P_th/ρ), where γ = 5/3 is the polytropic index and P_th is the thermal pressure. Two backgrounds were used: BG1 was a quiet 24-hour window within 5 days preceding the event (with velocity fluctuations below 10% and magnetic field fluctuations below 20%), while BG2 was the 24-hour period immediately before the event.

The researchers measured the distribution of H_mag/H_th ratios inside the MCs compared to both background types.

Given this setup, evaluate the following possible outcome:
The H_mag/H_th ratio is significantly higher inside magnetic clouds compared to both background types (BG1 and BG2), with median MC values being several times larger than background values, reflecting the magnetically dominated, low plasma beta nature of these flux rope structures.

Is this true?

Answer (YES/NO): YES